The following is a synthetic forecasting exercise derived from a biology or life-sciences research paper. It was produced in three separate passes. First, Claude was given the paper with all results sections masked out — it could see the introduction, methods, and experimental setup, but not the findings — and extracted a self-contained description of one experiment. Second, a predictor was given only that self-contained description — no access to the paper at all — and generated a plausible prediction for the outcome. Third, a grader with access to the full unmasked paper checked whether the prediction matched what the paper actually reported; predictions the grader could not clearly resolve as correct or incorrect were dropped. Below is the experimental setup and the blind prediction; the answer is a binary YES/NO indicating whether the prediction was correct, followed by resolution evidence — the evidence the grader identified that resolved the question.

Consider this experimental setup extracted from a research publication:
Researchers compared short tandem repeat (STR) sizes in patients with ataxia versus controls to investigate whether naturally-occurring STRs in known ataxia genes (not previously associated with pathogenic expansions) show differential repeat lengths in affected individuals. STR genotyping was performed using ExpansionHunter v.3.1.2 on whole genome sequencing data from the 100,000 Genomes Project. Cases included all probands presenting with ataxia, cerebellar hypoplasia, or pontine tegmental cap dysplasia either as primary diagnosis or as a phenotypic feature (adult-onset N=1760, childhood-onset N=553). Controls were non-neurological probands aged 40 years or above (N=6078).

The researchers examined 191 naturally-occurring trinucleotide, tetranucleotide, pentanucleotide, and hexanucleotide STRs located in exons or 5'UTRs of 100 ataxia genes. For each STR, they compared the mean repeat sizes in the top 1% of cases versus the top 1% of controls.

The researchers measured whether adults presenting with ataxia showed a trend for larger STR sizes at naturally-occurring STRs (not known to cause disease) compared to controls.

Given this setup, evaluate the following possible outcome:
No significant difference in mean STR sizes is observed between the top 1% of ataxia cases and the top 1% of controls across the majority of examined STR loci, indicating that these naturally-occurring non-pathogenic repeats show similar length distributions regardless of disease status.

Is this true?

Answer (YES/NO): NO